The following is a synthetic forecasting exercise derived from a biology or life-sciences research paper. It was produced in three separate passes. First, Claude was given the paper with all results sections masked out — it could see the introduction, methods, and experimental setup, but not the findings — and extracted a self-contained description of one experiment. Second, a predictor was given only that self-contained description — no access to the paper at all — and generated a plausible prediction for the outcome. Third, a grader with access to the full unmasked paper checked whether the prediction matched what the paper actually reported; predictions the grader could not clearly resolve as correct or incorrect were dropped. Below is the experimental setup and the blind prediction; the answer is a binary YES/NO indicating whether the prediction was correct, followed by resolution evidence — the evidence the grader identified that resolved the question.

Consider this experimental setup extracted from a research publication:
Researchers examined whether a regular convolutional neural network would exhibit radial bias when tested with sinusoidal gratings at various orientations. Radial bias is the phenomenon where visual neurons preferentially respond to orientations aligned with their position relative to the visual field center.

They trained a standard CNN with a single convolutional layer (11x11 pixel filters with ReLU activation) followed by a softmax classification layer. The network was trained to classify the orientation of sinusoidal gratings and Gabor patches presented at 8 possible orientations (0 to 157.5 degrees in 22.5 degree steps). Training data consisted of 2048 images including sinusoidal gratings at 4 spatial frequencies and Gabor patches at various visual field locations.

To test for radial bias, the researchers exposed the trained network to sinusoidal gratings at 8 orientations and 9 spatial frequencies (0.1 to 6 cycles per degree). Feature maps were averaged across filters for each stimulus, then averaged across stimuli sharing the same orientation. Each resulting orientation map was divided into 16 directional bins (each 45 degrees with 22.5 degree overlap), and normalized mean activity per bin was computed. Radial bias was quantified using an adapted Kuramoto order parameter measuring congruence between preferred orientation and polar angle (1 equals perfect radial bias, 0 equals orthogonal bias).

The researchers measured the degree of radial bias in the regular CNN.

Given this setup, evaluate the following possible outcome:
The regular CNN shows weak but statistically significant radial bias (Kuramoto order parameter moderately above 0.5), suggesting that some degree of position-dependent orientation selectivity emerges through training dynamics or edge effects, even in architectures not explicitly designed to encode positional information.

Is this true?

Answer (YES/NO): NO